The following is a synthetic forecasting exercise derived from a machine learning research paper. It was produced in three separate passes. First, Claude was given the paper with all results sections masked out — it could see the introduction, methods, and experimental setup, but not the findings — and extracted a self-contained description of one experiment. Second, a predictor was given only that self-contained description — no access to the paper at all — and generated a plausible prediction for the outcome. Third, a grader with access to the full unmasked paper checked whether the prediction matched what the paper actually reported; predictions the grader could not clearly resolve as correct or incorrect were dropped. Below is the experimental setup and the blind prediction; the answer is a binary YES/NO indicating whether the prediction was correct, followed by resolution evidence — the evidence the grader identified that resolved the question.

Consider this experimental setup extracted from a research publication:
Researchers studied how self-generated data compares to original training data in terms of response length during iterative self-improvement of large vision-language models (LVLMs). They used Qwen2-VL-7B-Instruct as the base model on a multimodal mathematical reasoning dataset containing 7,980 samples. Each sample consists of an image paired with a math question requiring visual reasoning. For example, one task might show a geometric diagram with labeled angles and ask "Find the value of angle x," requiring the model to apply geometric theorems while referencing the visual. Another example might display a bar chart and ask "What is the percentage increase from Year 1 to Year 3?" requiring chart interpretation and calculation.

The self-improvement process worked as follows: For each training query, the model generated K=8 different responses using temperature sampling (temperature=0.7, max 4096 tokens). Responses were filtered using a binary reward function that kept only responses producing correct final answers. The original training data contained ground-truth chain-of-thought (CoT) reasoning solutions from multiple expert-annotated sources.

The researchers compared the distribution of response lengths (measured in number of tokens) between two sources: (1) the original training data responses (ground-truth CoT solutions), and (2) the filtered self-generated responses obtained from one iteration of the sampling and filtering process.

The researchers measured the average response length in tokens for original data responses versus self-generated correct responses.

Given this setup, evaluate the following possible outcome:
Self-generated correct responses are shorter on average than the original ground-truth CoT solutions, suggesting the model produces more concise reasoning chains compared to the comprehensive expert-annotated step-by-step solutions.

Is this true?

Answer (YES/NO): YES